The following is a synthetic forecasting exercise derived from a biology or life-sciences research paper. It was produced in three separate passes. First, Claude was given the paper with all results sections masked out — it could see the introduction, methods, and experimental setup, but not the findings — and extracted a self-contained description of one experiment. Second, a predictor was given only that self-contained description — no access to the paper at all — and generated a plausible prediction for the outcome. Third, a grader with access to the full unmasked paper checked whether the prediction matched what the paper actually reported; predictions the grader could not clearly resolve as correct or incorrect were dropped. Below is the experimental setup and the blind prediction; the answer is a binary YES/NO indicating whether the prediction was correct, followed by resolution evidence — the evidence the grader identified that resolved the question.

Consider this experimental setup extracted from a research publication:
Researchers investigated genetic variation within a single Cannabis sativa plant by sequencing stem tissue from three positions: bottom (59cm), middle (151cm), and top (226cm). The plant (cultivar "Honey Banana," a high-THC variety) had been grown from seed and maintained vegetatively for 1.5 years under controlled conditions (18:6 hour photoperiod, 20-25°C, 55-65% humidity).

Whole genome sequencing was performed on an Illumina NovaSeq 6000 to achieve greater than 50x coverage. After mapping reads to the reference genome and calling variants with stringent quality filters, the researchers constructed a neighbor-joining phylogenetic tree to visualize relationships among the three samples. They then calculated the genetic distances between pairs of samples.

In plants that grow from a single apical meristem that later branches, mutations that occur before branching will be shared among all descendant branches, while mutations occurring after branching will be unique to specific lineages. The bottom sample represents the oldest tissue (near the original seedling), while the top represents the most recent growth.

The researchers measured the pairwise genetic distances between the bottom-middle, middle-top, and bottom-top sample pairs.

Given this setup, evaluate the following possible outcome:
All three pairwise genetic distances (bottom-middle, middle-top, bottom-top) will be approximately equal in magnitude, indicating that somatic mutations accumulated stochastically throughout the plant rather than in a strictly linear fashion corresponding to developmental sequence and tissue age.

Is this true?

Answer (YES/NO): NO